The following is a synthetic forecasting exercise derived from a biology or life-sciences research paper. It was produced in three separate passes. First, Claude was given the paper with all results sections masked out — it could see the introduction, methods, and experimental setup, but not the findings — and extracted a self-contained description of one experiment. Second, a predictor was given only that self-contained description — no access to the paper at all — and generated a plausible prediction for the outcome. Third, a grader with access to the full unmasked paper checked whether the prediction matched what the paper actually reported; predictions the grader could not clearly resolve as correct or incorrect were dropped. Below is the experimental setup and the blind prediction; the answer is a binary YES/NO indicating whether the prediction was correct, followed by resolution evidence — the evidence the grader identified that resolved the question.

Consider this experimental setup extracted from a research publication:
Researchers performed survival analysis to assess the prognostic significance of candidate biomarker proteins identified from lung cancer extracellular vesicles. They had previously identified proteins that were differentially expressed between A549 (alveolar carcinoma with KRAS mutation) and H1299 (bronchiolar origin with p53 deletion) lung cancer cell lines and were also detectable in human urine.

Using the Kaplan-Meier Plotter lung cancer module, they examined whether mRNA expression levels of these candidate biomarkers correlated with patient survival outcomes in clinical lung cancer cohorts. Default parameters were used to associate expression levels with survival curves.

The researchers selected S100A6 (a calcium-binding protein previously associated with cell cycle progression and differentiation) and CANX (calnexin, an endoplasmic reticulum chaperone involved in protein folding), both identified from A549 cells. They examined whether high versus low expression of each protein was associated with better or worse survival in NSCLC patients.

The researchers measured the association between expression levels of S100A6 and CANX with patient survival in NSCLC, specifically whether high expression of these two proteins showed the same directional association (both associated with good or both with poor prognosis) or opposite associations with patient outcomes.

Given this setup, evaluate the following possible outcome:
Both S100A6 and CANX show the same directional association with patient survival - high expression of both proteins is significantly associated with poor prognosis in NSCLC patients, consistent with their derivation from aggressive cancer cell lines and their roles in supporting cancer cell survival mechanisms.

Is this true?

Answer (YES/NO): NO